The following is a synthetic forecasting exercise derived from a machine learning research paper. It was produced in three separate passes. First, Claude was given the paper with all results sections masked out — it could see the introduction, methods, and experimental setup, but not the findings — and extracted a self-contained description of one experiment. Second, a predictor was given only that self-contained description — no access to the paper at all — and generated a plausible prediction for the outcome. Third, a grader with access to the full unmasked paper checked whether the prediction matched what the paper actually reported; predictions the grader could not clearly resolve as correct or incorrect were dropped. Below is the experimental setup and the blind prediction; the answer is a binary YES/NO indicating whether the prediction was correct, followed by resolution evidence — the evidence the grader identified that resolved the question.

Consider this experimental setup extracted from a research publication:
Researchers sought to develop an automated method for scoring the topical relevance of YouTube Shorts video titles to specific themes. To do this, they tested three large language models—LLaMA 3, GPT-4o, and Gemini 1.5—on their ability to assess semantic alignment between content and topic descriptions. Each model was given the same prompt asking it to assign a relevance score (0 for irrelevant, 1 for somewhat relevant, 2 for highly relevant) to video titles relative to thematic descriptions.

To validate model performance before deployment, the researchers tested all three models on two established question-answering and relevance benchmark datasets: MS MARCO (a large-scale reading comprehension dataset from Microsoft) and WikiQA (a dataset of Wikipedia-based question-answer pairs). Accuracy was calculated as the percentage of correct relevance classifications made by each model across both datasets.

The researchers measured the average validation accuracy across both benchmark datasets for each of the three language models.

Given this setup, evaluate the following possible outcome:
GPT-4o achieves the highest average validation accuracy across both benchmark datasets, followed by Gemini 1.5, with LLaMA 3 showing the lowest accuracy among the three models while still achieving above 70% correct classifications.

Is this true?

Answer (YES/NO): YES